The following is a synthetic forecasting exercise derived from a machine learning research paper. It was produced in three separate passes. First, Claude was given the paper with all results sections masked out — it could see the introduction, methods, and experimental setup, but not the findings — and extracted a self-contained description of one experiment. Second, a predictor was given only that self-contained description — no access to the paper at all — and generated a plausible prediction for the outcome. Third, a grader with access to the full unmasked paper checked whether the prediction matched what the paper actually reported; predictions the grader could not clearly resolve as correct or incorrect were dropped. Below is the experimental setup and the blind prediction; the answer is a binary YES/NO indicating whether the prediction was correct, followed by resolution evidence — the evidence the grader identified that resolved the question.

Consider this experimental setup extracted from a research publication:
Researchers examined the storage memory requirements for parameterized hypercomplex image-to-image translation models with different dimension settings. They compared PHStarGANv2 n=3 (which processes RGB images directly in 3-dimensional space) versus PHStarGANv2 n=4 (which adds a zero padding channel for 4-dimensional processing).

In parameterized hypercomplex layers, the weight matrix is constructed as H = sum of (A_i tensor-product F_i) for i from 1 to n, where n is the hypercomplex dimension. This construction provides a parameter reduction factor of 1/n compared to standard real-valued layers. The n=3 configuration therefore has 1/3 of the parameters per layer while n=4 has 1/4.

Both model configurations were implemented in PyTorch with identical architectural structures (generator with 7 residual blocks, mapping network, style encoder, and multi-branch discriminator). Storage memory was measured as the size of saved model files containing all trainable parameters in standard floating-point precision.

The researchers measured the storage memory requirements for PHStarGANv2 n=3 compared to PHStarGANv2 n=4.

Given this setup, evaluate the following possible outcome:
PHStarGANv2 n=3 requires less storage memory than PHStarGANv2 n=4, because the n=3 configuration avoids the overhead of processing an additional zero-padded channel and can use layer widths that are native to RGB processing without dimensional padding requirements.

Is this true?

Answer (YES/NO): NO